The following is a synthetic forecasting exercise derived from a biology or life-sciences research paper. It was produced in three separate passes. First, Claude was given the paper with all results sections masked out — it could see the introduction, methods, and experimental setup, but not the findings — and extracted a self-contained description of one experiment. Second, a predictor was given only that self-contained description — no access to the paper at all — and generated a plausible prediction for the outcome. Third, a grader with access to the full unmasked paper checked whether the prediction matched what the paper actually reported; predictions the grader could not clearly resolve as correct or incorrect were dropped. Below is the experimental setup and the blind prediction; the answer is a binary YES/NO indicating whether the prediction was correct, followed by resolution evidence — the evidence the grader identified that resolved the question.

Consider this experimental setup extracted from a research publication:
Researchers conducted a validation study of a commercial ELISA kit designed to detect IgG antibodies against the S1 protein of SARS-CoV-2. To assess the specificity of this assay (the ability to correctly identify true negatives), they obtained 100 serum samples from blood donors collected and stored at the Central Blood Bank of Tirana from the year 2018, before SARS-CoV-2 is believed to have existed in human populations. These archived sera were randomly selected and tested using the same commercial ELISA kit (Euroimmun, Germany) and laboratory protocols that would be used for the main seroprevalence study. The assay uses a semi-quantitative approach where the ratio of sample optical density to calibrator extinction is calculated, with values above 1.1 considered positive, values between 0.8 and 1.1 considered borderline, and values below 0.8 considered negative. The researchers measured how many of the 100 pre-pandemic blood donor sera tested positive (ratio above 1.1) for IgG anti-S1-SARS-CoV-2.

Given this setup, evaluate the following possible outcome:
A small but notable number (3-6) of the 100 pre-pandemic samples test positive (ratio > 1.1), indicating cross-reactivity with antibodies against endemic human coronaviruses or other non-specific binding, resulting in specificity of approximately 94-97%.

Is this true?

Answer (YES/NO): NO